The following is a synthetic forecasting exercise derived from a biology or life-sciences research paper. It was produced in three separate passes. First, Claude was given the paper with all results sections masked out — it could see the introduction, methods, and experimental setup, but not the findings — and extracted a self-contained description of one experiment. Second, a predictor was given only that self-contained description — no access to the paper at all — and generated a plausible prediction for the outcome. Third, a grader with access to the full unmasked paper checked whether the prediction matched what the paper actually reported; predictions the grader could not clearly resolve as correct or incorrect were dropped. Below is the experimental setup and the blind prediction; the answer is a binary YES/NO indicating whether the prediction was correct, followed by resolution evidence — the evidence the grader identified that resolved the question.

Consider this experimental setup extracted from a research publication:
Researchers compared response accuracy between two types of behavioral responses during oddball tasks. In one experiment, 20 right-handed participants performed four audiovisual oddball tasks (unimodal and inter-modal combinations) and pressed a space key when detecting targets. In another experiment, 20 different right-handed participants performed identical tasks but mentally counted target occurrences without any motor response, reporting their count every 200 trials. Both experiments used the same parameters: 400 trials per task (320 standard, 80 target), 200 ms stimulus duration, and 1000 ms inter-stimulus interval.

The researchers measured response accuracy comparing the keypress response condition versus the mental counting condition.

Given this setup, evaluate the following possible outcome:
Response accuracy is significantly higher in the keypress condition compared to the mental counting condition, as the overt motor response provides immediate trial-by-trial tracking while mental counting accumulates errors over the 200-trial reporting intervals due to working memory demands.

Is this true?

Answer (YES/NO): YES